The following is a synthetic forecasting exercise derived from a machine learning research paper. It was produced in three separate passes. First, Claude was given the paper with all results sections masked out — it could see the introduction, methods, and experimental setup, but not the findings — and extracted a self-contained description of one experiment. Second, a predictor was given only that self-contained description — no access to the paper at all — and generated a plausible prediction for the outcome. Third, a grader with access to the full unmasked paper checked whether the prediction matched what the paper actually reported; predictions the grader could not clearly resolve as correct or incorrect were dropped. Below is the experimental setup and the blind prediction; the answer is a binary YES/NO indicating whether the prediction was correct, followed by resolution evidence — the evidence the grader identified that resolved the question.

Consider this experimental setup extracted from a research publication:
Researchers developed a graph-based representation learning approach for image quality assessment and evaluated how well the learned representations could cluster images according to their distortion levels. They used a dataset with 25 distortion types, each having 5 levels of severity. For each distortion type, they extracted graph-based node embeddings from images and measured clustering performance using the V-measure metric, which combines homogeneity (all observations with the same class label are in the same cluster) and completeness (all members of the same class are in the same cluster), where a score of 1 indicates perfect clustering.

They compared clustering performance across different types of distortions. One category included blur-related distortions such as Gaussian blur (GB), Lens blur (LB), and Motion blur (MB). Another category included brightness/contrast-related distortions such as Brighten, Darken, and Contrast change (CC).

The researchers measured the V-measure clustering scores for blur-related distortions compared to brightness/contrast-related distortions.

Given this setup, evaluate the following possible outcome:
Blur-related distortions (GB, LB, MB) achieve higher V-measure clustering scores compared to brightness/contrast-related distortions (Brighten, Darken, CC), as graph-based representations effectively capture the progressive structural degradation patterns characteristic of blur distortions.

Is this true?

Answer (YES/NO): YES